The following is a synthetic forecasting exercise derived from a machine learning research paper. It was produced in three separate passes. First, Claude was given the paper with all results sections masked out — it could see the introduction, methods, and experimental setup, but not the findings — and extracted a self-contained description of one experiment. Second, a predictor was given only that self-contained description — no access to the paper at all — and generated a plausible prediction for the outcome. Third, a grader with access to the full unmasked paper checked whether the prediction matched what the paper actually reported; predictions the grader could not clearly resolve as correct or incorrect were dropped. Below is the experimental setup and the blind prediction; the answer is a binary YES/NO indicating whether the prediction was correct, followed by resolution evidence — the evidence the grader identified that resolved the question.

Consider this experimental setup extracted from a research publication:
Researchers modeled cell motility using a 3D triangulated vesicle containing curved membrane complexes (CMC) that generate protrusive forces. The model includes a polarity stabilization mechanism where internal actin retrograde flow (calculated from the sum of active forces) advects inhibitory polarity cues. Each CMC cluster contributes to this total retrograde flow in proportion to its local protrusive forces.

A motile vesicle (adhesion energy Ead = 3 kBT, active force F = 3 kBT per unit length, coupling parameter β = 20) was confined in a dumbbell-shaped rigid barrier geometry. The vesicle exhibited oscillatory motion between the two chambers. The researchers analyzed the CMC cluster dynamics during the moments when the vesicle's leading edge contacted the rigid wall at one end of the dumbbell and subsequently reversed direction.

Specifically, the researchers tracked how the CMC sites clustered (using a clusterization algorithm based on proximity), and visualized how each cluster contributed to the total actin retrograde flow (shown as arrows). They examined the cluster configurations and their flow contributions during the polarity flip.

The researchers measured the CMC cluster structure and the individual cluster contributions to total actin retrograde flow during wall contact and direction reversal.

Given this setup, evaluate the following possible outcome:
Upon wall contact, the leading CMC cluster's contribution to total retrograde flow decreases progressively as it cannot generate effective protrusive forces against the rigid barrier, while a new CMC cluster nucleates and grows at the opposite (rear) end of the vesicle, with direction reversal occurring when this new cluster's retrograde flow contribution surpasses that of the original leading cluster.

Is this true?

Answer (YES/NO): NO